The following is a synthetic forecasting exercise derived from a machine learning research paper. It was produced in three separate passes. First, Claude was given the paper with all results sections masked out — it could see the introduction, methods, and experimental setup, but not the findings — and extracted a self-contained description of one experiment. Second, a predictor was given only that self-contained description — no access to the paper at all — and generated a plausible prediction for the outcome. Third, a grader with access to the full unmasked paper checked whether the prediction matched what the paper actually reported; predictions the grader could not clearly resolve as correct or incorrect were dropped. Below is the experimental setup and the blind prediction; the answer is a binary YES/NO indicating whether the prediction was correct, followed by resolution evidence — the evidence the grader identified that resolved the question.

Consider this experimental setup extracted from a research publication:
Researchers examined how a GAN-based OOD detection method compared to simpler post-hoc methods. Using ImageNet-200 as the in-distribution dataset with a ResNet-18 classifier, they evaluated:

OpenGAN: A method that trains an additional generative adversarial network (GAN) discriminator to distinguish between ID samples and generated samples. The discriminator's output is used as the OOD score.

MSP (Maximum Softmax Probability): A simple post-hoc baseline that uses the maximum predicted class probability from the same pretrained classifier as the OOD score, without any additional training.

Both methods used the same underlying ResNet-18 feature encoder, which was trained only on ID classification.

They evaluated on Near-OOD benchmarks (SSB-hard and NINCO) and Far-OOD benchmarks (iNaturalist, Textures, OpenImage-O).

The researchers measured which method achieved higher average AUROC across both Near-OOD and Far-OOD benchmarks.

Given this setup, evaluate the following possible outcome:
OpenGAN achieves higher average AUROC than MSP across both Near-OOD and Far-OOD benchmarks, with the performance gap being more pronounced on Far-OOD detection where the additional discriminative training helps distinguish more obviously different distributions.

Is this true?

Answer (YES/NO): NO